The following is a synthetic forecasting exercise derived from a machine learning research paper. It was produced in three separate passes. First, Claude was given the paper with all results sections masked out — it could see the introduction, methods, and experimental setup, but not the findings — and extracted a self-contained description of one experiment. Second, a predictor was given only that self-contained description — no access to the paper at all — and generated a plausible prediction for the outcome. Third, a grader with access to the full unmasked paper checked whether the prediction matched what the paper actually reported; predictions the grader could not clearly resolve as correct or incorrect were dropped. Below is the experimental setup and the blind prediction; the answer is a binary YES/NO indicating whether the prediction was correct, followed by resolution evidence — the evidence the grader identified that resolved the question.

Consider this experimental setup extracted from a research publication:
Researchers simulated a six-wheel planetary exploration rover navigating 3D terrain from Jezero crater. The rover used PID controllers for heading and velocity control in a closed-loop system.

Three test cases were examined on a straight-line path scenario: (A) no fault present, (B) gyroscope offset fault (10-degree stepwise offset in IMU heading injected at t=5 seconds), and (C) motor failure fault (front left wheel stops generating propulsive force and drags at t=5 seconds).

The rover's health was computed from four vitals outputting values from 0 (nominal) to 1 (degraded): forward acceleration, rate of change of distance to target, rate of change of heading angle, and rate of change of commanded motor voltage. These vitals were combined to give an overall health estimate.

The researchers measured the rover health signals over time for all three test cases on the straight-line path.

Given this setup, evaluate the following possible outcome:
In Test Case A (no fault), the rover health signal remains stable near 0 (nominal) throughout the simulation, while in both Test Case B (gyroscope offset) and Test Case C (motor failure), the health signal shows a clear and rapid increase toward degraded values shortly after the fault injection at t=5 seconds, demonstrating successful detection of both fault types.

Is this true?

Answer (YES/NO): NO